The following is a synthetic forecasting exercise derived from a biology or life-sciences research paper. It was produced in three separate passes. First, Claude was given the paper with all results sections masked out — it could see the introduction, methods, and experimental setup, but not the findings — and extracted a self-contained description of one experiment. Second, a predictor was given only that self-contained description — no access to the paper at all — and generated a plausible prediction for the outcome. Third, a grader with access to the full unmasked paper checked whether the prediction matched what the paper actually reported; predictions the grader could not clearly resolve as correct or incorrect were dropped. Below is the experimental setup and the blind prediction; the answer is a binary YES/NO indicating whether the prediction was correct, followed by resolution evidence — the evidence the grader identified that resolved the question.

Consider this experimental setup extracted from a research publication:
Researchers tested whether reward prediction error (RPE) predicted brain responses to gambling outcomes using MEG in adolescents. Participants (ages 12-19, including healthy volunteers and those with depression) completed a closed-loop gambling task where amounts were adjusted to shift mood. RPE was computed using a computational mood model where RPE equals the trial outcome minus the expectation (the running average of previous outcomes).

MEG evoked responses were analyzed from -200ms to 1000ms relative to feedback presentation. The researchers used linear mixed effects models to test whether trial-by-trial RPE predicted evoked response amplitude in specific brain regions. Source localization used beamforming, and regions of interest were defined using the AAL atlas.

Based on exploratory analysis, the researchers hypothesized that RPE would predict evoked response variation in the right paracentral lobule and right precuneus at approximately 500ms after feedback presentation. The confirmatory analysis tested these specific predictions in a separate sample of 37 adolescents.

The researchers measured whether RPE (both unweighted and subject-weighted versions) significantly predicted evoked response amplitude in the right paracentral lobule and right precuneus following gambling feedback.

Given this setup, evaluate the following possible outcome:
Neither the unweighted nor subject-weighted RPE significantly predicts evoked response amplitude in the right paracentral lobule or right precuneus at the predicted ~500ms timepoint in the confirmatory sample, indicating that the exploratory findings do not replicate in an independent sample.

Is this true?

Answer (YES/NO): NO